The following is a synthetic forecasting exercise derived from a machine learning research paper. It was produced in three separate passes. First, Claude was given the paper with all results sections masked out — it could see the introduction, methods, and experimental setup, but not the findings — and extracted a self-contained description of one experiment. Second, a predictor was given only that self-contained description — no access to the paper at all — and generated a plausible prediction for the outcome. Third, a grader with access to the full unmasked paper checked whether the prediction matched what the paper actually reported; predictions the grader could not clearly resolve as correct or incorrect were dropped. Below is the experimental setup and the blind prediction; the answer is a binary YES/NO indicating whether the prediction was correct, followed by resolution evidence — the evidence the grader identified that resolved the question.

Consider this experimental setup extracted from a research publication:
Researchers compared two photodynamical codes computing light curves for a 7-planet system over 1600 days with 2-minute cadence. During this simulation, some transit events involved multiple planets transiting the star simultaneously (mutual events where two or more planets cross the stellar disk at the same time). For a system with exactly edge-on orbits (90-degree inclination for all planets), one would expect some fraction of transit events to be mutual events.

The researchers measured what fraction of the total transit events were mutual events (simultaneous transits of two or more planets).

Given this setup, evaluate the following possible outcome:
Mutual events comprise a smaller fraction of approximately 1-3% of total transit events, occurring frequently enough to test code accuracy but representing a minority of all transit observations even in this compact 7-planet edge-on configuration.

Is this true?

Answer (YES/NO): NO